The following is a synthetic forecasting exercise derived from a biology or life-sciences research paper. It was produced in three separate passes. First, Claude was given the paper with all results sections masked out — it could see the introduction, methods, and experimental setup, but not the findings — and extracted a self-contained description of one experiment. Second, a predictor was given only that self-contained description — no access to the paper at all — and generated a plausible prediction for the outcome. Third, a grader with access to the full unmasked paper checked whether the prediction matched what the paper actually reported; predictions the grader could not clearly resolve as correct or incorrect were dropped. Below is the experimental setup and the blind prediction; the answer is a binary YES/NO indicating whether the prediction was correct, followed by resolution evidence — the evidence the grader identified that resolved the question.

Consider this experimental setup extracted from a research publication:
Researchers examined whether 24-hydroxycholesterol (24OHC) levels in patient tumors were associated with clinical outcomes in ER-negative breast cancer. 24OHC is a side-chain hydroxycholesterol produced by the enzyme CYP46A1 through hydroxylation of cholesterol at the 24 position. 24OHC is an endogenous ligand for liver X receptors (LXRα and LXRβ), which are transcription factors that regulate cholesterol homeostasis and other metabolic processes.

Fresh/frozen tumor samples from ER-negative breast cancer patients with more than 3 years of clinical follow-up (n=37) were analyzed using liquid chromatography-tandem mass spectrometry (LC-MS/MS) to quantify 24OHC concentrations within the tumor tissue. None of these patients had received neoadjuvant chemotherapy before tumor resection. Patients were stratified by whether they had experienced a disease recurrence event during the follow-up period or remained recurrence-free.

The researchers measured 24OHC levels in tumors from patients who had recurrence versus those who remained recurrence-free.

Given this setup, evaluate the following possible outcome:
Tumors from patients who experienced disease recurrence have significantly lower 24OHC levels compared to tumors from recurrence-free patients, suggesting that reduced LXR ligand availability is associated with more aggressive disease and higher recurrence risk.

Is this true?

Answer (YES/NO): NO